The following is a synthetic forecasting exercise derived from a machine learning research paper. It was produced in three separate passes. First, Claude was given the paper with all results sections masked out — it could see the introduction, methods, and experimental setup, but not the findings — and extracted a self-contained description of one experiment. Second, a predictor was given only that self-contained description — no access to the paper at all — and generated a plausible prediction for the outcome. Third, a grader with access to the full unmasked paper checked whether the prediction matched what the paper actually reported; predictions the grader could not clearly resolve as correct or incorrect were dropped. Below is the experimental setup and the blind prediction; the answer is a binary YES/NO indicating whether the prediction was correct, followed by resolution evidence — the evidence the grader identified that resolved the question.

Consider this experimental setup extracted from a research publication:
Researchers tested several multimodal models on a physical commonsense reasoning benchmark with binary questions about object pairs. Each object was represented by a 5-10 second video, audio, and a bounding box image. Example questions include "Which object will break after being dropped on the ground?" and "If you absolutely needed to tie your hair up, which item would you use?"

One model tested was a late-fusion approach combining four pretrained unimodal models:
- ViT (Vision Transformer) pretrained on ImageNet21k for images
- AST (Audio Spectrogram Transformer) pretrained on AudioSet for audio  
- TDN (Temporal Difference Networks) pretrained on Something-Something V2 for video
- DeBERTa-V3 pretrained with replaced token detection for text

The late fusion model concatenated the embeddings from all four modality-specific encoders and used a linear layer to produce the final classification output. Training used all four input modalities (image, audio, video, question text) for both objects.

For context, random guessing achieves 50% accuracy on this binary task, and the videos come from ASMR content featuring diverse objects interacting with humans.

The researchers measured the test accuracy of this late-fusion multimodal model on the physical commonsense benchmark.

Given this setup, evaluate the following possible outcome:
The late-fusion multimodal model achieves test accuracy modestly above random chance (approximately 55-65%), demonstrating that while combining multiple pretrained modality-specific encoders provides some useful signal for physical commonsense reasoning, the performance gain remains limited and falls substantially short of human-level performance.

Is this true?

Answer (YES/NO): YES